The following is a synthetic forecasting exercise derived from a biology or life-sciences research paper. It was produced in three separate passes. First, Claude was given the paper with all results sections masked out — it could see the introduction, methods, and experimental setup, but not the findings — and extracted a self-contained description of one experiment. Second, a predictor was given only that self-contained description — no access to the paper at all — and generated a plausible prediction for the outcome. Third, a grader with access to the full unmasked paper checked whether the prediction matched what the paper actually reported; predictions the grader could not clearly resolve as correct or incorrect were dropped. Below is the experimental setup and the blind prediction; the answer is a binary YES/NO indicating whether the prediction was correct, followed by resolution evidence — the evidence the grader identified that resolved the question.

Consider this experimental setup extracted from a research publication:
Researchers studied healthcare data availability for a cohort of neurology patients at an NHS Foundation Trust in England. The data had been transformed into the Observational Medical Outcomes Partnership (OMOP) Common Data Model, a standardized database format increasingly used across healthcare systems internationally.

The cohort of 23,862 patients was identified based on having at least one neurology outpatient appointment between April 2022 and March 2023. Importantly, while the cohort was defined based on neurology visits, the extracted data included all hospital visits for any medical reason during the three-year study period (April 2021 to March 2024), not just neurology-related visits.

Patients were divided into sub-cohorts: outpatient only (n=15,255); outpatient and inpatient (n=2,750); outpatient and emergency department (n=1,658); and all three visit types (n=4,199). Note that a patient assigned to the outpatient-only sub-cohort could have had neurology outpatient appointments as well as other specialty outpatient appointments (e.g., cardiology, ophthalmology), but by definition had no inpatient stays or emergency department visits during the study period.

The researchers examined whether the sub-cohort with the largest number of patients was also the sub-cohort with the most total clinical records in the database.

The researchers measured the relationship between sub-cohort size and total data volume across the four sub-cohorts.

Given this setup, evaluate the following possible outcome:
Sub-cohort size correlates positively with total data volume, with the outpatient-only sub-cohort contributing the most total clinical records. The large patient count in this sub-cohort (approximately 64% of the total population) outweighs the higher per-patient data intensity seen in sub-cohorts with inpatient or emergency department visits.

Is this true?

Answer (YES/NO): NO